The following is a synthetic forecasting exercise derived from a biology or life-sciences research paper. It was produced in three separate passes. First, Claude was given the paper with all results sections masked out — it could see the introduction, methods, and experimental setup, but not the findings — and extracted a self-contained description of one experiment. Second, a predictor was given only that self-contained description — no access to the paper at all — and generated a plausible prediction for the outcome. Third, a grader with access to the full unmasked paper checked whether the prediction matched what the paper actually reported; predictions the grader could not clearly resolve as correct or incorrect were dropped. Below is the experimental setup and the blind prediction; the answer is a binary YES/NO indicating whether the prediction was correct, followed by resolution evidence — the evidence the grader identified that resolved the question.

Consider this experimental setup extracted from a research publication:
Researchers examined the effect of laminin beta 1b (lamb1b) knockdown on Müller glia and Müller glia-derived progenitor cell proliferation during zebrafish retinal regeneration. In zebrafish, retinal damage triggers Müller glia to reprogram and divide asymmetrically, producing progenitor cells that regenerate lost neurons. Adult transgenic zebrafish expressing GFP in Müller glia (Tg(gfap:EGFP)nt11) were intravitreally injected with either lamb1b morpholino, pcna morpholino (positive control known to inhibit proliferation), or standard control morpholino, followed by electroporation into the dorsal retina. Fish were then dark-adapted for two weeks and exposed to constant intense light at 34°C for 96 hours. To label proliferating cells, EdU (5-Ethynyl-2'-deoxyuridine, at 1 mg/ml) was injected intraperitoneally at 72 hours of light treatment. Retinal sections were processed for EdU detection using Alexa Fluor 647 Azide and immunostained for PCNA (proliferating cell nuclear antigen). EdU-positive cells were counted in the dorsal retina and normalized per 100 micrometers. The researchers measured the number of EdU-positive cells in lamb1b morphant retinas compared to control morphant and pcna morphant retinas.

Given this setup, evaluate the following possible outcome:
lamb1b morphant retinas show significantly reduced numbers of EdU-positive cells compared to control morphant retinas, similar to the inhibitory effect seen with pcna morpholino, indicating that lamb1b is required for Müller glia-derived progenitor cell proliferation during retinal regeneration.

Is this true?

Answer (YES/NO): YES